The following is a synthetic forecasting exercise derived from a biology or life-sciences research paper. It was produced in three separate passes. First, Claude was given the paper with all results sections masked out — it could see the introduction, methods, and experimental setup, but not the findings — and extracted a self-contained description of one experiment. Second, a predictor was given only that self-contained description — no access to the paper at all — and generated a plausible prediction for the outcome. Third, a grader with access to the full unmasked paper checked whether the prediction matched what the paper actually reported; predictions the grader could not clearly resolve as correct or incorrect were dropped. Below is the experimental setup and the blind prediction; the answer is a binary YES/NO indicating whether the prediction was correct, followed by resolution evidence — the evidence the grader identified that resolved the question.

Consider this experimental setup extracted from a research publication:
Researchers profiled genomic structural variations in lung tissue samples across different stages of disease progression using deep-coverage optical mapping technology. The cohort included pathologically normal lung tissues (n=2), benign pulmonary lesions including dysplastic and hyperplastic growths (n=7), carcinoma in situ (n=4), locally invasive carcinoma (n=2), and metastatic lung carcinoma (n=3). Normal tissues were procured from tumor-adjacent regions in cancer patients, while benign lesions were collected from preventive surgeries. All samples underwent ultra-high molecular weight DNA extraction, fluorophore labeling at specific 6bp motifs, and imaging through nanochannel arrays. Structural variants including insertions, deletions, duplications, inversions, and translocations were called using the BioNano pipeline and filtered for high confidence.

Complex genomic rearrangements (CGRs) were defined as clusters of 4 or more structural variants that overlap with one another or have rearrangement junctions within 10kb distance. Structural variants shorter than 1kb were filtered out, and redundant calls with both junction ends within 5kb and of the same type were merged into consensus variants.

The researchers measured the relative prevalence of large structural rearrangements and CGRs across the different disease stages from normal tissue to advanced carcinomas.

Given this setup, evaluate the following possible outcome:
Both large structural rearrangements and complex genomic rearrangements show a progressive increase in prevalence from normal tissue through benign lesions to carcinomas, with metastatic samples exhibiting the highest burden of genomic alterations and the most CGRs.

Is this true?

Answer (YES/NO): NO